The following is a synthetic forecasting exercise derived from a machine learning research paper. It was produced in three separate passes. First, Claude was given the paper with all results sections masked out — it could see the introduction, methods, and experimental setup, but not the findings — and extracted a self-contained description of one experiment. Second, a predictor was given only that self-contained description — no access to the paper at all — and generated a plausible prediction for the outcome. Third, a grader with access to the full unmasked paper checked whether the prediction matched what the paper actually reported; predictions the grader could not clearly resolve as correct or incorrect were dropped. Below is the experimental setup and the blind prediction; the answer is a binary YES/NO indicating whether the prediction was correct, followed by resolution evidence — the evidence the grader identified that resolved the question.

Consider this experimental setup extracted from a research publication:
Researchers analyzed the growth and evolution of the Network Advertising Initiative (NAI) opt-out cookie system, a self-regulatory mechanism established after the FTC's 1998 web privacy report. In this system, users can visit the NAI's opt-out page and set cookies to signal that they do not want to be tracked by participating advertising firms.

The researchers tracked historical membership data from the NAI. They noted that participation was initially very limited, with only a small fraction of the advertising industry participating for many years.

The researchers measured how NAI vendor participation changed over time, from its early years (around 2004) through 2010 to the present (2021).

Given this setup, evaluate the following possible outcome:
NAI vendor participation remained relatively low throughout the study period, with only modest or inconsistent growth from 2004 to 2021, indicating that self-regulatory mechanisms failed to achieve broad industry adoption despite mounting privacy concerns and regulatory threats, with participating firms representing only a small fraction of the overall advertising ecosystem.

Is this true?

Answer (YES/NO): YES